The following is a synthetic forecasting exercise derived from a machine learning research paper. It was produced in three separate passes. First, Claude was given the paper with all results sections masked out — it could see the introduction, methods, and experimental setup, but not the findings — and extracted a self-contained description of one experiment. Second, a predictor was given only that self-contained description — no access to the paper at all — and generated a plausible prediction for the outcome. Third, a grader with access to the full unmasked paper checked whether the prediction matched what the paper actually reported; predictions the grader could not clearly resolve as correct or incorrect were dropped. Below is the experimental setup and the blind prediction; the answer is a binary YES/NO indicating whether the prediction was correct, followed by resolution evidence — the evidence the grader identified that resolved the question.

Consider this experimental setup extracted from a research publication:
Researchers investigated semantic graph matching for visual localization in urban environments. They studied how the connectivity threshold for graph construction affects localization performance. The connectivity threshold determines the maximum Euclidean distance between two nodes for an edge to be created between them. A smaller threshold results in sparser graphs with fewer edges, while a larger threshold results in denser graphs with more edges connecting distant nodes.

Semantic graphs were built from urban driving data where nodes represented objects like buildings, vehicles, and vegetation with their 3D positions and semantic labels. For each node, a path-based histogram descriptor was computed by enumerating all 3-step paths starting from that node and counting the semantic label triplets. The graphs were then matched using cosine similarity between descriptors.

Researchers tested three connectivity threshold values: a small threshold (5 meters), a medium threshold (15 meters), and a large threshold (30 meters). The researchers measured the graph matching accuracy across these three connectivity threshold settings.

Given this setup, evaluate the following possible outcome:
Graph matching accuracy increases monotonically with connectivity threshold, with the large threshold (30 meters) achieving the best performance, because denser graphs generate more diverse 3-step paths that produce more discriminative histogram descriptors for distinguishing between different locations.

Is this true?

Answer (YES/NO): NO